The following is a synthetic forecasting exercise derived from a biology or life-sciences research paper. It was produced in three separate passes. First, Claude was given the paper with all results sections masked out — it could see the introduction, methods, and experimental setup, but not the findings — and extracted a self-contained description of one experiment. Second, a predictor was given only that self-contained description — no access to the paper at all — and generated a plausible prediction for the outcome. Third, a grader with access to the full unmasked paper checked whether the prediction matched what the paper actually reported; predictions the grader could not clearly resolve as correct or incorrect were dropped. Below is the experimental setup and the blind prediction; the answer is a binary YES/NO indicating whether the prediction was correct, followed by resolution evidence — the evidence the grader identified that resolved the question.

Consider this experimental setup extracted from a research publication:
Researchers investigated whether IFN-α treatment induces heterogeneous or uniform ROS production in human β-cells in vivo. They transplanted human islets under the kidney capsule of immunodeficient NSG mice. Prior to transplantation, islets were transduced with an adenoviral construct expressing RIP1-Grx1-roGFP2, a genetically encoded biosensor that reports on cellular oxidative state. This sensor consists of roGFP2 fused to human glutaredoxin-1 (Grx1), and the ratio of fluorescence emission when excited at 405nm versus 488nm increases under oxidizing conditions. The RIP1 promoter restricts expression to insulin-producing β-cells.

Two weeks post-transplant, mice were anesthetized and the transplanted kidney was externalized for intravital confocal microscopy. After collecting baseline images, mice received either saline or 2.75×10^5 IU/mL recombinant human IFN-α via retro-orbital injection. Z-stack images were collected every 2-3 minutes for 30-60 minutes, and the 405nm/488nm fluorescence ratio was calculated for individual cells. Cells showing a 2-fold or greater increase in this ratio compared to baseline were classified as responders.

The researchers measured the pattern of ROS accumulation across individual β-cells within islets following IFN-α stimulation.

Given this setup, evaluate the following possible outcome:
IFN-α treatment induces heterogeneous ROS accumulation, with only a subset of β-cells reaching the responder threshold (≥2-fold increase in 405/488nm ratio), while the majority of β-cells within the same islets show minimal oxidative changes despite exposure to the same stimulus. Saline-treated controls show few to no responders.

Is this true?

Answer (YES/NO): YES